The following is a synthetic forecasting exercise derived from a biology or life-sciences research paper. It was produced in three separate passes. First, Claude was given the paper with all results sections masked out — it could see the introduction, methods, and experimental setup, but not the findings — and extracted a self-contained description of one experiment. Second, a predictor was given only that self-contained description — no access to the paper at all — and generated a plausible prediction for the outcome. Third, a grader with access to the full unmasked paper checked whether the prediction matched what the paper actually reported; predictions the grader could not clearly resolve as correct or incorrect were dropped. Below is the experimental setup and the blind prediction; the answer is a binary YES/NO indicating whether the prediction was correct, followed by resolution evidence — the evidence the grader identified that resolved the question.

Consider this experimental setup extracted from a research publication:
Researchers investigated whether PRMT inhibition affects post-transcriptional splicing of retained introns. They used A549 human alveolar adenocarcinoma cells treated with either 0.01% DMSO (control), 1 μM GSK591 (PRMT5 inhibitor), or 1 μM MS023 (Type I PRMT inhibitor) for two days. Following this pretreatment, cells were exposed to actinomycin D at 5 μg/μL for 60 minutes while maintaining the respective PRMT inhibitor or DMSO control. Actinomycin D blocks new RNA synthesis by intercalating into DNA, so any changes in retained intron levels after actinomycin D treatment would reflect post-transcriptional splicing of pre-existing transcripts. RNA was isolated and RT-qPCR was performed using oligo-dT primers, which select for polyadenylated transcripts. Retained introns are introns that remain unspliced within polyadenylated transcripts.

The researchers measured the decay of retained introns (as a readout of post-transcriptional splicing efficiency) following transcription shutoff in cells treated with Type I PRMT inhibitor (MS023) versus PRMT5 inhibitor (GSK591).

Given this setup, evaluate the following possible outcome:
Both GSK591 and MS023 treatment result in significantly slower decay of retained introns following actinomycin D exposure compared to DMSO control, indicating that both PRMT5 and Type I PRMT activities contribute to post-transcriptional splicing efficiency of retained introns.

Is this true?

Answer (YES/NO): NO